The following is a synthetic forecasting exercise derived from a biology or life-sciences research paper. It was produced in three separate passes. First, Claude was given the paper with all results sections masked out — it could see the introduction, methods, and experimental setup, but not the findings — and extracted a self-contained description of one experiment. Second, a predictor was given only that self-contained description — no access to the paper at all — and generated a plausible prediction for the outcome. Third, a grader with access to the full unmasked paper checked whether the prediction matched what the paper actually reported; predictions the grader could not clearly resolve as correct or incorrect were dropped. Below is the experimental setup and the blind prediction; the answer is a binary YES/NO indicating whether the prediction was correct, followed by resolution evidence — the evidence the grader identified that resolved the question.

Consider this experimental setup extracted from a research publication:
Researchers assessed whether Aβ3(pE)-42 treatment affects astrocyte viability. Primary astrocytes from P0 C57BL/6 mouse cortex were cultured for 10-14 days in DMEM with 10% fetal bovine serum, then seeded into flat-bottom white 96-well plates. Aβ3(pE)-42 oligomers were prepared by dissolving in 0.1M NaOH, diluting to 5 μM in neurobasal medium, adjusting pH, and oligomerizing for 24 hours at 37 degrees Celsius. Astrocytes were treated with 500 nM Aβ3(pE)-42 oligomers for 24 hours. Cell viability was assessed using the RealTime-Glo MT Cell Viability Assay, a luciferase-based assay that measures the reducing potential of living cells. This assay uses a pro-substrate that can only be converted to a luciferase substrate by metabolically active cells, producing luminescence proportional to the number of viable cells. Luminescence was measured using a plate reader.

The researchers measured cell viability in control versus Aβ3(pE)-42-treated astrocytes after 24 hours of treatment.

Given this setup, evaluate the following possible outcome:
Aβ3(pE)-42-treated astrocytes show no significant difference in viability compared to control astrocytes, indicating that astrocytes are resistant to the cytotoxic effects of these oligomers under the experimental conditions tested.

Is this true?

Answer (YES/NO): YES